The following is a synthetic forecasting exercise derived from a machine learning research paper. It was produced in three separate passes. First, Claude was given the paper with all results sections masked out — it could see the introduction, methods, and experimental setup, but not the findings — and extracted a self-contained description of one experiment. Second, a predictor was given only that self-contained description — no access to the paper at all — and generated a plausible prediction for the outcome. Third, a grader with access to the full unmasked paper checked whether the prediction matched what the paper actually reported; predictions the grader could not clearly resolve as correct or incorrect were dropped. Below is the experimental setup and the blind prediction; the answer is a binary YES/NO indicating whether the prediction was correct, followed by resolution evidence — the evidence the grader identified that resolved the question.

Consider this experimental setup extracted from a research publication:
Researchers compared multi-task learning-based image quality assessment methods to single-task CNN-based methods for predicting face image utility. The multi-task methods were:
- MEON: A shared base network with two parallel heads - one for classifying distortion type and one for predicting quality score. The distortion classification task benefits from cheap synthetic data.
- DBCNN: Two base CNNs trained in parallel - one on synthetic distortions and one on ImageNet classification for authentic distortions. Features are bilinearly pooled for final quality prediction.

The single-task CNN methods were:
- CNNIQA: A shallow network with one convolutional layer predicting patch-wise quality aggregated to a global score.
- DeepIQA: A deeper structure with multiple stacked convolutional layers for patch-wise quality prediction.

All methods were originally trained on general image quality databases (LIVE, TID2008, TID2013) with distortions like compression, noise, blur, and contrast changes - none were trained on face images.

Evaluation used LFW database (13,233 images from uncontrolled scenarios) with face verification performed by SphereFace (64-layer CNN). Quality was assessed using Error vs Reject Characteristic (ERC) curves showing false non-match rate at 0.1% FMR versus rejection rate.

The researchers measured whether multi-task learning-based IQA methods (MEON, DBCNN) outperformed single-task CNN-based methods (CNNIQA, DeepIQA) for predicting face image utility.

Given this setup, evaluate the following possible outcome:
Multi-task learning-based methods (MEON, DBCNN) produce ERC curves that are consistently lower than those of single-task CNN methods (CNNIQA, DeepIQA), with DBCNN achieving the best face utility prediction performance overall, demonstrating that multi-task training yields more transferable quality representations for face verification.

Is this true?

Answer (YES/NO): NO